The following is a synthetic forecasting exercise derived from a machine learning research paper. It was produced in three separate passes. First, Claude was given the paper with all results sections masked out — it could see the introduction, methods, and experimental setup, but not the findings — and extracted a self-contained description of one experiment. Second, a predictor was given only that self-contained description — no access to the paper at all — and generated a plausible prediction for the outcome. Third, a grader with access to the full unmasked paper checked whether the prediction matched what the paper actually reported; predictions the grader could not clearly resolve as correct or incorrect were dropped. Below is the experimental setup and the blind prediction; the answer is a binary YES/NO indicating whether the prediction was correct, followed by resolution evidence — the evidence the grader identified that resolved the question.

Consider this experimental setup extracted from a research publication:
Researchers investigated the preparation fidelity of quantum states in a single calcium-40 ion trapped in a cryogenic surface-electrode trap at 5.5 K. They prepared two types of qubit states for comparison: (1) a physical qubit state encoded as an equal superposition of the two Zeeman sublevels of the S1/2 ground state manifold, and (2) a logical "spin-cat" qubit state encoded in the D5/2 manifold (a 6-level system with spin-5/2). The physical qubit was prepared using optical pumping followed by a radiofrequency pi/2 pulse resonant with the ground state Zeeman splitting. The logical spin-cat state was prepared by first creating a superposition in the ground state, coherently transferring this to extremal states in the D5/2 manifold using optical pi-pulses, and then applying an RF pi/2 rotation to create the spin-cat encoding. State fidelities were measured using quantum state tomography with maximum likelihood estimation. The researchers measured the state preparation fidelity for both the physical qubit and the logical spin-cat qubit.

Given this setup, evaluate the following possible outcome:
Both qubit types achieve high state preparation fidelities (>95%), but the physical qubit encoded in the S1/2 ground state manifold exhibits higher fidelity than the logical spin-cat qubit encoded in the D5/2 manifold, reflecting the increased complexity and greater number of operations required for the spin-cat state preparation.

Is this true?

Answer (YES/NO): YES